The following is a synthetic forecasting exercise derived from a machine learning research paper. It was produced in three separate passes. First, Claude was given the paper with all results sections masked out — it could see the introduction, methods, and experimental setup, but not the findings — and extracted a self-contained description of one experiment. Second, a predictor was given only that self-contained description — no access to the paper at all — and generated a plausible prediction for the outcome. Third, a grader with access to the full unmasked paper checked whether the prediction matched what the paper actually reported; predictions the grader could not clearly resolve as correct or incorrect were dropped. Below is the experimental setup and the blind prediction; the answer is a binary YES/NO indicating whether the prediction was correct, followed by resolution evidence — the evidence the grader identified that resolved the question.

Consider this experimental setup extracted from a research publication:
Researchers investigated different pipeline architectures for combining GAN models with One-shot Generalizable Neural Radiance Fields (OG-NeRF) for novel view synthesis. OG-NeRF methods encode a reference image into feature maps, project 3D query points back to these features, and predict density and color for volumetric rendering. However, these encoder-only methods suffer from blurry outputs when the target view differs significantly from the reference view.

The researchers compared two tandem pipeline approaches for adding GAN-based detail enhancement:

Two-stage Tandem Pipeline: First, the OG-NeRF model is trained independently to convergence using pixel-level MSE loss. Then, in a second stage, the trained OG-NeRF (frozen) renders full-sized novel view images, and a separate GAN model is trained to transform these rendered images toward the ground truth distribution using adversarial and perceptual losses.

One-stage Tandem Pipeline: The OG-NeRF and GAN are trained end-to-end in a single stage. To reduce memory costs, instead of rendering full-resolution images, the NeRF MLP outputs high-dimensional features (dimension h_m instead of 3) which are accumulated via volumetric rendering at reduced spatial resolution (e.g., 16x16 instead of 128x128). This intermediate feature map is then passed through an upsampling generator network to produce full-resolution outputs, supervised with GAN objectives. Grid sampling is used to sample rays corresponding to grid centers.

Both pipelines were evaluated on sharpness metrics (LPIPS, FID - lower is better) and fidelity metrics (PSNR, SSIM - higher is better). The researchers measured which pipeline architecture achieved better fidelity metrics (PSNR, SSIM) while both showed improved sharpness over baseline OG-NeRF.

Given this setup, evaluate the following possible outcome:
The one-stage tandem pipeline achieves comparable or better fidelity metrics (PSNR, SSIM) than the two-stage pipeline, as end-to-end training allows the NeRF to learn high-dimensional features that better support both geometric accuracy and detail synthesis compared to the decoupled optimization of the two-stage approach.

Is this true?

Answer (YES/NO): YES